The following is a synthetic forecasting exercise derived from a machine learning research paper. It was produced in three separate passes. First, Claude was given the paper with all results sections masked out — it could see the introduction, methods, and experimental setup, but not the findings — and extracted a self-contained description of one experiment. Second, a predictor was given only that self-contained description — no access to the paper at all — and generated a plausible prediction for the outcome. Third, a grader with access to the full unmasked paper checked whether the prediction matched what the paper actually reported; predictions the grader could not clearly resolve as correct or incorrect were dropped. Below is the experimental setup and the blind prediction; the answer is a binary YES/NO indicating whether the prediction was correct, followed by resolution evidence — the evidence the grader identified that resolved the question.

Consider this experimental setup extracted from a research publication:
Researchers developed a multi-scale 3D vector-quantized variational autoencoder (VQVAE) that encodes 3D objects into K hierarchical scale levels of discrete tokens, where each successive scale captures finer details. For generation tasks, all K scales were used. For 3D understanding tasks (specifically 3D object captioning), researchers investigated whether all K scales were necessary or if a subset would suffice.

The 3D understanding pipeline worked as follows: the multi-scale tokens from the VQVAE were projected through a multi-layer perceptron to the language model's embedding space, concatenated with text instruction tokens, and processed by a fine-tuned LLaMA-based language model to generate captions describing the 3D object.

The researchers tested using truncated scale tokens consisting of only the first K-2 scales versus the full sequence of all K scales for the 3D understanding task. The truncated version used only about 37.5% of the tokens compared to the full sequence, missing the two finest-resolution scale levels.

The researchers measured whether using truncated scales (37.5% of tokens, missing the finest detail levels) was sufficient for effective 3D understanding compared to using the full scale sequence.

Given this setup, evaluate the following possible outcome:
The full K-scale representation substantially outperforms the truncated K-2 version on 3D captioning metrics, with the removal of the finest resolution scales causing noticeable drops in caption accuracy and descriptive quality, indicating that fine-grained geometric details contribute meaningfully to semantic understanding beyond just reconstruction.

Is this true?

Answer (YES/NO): NO